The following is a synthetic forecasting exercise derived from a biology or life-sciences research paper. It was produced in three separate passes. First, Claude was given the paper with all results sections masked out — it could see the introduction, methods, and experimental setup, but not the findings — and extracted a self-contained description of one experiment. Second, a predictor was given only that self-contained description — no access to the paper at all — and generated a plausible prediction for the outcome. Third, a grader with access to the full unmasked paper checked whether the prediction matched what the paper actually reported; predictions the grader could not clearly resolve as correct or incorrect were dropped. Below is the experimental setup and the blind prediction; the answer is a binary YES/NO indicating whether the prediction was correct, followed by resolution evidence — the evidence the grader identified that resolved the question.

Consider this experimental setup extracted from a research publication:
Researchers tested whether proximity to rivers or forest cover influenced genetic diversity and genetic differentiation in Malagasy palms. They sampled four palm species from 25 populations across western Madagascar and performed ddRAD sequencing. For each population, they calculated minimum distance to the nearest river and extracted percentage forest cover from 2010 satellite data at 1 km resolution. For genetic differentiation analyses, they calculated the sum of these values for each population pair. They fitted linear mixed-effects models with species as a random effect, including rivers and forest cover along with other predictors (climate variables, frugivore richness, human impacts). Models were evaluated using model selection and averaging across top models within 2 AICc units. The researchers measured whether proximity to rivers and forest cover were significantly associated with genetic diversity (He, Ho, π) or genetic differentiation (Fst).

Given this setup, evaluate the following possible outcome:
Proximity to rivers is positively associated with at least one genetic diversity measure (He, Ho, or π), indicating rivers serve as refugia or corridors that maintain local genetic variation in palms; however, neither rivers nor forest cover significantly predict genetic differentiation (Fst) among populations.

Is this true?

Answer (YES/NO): NO